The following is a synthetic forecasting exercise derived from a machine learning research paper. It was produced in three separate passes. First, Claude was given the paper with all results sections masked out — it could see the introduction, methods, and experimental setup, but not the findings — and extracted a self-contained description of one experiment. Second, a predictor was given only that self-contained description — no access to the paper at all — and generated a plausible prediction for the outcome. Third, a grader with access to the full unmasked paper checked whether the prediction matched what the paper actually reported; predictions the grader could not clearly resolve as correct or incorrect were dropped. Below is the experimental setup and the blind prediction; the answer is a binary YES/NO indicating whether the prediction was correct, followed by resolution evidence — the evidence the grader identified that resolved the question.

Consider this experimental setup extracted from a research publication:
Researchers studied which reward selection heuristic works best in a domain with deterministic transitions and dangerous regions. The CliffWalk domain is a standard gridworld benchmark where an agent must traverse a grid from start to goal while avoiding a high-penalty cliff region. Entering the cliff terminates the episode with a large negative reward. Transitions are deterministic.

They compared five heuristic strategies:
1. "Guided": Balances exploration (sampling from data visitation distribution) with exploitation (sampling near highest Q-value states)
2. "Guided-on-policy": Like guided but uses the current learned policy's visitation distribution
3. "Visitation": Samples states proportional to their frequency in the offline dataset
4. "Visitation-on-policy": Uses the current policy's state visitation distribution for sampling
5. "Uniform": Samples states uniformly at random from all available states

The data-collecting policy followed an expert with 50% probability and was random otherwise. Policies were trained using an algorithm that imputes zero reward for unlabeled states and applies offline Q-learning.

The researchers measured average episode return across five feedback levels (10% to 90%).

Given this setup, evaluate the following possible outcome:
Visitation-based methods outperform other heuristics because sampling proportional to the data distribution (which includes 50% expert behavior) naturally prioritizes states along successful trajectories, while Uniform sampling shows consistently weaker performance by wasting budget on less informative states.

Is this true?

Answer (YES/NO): NO